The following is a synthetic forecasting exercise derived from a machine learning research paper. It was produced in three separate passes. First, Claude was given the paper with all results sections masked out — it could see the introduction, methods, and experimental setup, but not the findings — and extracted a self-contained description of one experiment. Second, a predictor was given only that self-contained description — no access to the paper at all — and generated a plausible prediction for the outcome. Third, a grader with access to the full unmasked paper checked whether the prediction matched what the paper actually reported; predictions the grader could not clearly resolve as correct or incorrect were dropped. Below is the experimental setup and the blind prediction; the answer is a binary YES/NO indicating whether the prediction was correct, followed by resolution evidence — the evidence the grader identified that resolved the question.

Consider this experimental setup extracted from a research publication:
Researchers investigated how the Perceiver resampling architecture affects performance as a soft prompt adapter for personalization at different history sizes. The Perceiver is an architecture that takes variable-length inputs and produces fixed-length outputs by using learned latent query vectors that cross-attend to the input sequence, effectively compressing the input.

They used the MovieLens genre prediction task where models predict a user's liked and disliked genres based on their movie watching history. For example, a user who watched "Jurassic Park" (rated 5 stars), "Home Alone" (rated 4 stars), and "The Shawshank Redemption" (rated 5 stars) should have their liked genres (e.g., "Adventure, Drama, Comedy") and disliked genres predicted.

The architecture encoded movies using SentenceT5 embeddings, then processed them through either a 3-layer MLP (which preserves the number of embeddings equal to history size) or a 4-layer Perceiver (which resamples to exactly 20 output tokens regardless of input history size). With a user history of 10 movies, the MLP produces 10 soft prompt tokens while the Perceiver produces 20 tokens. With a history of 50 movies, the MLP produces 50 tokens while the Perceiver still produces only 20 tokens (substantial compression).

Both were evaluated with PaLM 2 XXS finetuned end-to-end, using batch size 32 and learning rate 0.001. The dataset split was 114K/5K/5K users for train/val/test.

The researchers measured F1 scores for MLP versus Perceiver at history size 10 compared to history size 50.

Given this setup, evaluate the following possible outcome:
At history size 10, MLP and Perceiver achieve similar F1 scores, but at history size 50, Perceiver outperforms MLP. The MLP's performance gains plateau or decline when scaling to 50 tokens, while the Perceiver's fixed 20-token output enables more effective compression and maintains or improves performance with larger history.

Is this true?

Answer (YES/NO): NO